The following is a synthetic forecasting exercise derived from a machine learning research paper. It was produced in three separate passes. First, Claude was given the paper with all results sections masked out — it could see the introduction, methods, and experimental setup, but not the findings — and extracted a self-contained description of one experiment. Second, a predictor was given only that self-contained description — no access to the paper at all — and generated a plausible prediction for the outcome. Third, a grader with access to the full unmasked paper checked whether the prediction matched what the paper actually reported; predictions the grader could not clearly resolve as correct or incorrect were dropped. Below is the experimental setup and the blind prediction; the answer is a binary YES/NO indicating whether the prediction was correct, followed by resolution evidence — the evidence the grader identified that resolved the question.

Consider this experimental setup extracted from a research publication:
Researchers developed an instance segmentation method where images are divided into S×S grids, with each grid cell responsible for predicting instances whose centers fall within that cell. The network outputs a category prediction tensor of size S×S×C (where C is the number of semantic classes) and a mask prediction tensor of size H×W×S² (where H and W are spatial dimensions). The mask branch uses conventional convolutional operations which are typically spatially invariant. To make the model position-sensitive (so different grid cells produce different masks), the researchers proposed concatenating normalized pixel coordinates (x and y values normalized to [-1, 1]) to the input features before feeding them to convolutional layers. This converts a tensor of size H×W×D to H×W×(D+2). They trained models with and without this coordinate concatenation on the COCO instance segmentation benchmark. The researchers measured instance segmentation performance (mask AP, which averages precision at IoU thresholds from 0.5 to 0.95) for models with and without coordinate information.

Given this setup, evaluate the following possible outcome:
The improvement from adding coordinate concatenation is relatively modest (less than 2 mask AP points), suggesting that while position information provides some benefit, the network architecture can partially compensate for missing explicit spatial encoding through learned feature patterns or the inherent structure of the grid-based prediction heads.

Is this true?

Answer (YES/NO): NO